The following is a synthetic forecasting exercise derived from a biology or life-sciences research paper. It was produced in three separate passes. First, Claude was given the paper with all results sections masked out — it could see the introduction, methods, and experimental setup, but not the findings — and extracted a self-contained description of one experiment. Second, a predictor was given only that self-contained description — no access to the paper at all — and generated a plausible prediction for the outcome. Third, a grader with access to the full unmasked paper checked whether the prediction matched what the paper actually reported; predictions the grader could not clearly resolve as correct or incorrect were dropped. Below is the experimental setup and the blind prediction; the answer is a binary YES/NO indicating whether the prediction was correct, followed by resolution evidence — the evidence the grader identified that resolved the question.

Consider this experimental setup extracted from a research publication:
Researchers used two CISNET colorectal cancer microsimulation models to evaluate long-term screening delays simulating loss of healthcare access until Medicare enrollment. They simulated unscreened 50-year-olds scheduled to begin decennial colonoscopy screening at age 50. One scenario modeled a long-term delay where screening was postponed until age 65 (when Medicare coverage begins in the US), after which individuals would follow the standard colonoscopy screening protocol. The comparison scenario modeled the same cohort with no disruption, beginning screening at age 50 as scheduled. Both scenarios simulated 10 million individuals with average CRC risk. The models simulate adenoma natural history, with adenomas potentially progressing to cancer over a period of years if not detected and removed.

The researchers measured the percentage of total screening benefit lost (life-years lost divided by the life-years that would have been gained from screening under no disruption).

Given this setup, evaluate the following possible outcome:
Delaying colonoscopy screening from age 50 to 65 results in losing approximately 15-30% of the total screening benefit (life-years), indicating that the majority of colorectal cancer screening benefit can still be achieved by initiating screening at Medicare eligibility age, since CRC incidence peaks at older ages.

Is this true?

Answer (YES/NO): NO